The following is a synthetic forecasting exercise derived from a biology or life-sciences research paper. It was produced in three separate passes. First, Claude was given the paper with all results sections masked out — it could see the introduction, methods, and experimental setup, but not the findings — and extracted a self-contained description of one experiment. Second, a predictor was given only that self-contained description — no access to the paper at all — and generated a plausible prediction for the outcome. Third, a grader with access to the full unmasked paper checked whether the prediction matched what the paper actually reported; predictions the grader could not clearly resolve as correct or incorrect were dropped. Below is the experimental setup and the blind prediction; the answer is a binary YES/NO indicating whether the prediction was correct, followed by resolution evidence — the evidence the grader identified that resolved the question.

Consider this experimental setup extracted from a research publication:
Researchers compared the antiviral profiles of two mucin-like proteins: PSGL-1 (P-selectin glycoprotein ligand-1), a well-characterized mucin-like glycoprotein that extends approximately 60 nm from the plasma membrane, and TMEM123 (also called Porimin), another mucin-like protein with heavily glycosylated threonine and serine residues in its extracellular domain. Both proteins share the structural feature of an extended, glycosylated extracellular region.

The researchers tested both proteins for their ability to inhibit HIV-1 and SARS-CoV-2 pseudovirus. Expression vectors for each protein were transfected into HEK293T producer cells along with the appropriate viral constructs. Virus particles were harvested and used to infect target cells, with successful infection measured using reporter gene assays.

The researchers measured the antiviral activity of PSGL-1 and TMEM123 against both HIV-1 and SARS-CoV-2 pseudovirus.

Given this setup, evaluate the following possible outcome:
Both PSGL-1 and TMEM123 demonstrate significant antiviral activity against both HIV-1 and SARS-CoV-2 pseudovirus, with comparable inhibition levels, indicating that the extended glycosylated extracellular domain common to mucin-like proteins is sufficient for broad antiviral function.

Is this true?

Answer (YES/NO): NO